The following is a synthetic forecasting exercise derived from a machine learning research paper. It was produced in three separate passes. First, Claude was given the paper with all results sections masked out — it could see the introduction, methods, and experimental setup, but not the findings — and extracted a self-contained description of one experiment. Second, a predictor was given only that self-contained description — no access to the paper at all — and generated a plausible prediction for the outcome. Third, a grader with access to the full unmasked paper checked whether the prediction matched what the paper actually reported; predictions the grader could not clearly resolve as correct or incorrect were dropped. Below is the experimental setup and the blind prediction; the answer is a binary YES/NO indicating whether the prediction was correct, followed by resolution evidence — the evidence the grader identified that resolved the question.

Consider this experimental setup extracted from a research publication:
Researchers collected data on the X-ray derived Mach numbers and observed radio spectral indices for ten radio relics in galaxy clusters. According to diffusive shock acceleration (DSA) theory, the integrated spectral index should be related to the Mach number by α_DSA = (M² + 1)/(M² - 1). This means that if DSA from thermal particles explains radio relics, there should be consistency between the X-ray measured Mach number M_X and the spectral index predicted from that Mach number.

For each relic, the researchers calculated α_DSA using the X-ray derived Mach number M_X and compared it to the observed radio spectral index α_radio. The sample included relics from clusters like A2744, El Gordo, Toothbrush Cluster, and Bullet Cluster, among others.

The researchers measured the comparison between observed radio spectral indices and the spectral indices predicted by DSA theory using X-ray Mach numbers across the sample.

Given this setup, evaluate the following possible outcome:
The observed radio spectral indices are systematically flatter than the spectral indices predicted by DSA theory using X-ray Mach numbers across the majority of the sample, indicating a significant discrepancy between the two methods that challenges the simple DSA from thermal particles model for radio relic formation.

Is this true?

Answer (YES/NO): YES